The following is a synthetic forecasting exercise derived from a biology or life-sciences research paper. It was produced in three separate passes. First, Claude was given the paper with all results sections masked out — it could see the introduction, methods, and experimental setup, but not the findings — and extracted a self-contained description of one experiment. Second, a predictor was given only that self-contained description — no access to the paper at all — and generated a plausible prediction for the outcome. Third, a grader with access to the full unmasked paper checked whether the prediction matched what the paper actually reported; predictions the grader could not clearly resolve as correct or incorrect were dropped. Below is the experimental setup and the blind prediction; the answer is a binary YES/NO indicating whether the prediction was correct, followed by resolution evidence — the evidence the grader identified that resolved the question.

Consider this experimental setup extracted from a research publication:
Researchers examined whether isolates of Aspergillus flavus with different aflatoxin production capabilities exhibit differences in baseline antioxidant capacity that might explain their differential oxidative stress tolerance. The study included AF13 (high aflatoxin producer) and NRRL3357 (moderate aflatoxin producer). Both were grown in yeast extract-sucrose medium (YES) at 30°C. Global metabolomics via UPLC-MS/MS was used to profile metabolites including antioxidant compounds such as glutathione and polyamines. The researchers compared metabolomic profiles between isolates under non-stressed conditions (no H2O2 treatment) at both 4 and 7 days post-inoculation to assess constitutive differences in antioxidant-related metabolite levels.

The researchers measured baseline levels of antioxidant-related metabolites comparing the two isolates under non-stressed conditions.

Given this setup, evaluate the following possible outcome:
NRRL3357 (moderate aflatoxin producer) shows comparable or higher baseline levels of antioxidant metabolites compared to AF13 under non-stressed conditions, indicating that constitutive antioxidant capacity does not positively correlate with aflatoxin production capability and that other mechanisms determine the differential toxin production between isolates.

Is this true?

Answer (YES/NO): NO